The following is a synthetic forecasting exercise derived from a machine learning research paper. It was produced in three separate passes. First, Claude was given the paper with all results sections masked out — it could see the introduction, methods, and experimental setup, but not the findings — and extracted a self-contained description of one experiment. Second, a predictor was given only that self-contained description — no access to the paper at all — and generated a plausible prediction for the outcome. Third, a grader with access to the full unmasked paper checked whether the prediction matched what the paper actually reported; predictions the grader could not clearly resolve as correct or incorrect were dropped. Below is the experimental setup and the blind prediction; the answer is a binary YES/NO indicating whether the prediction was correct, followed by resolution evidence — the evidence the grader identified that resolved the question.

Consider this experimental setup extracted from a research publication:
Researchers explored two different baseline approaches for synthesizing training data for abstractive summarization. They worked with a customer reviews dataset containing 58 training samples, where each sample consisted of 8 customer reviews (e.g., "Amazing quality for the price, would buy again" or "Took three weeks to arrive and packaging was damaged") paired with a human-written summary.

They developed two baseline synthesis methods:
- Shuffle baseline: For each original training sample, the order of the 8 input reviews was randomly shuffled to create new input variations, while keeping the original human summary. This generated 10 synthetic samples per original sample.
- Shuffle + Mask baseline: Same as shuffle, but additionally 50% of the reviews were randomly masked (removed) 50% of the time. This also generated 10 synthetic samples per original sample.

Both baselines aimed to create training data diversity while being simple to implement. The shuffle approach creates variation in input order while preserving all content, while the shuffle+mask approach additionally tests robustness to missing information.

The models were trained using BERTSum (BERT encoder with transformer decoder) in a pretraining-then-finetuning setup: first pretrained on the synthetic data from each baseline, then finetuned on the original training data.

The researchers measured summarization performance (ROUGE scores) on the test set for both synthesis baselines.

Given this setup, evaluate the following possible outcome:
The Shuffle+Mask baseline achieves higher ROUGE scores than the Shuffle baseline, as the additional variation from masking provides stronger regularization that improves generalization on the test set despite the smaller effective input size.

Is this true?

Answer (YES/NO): NO